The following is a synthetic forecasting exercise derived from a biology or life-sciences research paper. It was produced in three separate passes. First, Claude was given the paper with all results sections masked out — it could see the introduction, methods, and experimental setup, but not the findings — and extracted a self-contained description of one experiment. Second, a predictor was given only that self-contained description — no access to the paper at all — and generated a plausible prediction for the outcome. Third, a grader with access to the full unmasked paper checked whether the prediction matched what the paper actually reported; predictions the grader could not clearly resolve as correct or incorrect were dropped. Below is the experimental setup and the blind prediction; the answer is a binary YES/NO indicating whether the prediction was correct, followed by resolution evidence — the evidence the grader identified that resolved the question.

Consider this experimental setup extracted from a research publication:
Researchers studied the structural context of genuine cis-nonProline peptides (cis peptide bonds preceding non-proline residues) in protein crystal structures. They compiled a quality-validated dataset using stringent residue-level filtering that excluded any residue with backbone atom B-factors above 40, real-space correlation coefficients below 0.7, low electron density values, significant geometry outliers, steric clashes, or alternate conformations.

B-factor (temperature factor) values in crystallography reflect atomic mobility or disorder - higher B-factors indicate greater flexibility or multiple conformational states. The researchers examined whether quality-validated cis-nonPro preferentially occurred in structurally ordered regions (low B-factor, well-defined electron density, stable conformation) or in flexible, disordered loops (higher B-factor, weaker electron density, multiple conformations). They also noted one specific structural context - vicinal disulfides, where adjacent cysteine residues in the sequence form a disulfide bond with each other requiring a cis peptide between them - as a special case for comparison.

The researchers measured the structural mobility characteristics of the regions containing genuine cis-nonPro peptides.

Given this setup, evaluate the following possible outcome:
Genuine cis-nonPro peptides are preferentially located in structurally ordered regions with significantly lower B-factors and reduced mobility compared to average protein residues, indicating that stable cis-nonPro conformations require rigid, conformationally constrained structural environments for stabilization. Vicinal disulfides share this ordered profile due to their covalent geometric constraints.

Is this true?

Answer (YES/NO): NO